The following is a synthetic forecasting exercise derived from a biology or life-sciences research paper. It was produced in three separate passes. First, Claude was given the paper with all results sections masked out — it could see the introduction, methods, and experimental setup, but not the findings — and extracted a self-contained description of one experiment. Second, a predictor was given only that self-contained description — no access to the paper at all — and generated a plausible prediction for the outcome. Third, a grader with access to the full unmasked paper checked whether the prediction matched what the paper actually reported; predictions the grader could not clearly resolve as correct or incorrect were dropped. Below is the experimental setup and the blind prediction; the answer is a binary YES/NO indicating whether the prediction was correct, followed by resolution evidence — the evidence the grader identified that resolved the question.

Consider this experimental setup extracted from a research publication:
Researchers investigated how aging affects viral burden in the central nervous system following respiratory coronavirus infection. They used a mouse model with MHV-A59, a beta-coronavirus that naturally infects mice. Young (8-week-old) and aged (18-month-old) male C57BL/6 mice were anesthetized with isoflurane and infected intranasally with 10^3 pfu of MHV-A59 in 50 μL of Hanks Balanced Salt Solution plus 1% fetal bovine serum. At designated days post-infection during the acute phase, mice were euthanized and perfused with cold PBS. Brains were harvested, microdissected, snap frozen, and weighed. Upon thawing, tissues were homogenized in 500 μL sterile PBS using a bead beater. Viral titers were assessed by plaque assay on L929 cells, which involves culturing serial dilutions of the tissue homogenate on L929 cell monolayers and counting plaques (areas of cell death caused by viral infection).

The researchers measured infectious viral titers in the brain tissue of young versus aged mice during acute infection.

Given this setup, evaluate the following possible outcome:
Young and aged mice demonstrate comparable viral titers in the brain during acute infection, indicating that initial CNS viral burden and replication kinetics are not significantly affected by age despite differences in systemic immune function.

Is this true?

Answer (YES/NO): NO